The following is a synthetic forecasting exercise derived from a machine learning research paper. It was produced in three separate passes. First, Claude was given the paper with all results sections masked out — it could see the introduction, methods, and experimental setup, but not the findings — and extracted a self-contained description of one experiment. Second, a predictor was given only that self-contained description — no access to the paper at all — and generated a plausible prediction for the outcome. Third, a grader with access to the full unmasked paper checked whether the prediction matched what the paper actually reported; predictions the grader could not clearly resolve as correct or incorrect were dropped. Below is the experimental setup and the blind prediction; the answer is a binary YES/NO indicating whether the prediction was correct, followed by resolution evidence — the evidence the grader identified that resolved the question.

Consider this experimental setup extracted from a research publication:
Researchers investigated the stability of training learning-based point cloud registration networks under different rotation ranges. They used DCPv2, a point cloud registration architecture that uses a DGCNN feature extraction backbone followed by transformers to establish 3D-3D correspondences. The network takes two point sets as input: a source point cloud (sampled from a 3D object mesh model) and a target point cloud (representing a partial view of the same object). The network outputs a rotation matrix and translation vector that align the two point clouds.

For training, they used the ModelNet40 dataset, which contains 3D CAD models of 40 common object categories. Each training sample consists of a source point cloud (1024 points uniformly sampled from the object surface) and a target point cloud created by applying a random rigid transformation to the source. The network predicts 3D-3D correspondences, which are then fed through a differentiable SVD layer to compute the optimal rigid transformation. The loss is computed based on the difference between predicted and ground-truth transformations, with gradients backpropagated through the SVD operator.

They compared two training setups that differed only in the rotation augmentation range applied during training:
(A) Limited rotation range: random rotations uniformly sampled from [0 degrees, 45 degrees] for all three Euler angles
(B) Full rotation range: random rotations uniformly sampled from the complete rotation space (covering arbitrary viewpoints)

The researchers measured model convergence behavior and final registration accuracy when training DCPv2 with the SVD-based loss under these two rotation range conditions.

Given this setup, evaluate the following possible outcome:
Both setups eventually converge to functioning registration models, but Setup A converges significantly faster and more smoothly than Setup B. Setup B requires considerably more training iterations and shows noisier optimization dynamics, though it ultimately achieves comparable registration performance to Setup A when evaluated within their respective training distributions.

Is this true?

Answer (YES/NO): NO